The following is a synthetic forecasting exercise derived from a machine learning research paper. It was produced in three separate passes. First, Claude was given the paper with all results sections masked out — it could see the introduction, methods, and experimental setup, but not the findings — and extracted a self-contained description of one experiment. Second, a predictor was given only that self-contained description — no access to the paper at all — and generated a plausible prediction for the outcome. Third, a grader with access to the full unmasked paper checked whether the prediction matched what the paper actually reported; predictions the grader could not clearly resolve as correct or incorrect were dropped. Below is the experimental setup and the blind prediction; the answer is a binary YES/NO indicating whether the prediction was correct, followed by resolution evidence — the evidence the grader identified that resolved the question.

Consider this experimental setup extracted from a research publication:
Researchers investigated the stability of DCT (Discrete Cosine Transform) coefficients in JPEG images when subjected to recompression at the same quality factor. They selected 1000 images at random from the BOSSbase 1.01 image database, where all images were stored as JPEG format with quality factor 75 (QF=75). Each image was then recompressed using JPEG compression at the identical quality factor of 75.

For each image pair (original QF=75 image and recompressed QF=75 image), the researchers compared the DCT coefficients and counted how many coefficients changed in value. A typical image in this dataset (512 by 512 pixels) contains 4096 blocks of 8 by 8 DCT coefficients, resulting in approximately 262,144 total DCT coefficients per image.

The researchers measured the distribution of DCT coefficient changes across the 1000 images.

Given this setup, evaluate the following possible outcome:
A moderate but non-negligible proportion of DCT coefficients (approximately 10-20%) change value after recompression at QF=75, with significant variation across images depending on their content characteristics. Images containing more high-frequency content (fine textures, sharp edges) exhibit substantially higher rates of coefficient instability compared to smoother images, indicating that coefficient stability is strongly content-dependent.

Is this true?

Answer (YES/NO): NO